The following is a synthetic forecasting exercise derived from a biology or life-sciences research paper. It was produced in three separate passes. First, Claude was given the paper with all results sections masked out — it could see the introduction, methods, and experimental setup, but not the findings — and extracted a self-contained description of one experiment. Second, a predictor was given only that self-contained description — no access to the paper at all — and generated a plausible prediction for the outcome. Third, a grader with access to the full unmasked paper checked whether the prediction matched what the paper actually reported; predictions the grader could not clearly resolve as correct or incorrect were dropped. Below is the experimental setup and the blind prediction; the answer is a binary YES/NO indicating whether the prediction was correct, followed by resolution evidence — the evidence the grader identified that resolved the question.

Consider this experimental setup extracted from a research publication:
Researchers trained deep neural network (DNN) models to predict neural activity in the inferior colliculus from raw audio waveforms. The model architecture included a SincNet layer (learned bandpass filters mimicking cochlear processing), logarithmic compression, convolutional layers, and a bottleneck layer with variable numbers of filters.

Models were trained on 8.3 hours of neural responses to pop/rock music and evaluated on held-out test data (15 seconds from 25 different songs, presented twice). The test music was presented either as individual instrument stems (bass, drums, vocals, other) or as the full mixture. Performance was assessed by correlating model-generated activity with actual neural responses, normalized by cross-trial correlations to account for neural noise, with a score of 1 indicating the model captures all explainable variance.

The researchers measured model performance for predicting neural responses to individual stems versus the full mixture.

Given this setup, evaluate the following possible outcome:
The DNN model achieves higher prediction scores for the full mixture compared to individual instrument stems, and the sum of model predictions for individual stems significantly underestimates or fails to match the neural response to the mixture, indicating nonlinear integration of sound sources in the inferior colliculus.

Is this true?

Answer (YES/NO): NO